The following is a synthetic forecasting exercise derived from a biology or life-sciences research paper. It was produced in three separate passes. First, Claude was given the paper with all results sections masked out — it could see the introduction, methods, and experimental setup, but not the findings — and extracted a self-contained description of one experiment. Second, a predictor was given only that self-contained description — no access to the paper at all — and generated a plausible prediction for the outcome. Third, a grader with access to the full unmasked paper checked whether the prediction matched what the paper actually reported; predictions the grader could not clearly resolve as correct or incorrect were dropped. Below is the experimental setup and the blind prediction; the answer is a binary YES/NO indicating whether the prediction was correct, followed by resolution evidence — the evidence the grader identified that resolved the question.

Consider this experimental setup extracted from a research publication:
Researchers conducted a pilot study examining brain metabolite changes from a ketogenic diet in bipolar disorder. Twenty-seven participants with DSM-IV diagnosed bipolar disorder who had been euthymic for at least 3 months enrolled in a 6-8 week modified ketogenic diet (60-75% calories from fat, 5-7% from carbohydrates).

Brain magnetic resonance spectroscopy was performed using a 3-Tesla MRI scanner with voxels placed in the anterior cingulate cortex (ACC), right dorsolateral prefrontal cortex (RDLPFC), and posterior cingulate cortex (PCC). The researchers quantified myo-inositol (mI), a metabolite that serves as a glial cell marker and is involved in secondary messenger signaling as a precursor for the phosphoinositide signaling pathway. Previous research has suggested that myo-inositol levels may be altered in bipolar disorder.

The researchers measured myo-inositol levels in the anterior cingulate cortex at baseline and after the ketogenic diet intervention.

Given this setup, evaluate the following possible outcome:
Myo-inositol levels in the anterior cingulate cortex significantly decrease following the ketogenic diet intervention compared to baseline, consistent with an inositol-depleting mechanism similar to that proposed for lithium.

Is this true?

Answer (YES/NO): NO